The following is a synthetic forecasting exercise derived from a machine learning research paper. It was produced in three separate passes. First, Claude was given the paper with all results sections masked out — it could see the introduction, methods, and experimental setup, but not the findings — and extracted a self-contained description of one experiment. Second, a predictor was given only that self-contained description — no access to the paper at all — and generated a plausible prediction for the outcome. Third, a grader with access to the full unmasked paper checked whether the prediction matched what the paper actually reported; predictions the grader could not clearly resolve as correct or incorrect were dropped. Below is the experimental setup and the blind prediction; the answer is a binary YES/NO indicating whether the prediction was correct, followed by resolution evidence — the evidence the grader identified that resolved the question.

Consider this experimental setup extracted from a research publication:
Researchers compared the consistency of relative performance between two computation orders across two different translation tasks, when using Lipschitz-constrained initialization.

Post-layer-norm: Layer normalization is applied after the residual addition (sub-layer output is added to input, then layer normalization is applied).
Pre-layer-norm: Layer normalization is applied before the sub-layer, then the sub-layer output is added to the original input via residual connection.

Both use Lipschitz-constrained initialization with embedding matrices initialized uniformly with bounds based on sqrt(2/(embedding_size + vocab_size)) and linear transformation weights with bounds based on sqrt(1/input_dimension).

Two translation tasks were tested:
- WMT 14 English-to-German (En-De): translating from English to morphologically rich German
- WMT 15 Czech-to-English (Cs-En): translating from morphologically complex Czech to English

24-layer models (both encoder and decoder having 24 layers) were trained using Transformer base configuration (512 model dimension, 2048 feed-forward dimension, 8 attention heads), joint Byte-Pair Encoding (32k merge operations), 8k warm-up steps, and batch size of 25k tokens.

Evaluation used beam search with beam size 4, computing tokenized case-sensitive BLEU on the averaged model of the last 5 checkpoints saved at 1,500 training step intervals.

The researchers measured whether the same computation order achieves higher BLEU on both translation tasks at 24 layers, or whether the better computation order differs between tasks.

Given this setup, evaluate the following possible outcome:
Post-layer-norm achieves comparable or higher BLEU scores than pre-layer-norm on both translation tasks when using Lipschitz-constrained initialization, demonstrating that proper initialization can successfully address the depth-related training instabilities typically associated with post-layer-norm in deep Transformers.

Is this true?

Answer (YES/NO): NO